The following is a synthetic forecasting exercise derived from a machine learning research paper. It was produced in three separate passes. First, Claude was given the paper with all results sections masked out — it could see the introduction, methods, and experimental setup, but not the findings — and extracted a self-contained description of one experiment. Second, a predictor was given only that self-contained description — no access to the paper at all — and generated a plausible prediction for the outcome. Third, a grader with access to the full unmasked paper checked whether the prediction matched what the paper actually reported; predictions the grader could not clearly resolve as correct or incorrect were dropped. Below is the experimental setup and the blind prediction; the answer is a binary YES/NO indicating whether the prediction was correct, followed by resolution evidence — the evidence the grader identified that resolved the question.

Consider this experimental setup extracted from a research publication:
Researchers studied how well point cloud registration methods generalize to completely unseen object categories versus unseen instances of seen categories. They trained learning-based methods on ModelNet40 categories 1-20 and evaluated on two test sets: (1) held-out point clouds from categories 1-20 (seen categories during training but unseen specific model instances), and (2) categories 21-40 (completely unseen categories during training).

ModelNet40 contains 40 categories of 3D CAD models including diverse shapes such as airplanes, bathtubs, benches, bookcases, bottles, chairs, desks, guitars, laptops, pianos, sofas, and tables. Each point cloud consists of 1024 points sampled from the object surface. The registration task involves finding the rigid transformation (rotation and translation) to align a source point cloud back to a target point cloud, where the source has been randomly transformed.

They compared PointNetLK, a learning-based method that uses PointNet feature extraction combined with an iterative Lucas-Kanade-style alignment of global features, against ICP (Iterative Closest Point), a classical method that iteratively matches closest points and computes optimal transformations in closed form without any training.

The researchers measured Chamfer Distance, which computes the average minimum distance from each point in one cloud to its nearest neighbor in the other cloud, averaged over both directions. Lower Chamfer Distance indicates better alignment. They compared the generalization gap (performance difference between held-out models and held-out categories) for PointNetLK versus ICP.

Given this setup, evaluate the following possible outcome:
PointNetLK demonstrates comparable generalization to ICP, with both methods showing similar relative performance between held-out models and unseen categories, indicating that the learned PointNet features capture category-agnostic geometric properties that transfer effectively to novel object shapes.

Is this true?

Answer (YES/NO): NO